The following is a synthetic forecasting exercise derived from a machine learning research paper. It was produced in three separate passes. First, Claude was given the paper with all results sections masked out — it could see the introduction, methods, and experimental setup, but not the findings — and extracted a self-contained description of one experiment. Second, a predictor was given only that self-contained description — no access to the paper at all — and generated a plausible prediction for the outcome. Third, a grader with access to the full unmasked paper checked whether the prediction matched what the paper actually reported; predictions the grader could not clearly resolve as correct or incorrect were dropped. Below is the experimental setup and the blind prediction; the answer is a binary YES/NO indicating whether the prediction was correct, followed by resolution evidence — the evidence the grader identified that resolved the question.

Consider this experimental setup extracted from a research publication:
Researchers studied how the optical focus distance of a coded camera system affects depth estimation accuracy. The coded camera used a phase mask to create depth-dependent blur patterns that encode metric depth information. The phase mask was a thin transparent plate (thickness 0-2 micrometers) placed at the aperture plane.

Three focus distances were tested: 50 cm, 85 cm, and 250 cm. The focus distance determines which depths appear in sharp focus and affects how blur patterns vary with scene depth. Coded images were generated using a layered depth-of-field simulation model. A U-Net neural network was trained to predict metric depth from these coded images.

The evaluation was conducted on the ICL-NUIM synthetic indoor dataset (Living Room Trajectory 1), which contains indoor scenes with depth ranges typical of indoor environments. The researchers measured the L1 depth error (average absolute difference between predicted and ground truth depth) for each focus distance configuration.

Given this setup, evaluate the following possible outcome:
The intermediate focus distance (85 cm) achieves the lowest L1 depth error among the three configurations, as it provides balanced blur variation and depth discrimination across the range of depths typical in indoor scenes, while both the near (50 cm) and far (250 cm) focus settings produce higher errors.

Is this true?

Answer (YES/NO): NO